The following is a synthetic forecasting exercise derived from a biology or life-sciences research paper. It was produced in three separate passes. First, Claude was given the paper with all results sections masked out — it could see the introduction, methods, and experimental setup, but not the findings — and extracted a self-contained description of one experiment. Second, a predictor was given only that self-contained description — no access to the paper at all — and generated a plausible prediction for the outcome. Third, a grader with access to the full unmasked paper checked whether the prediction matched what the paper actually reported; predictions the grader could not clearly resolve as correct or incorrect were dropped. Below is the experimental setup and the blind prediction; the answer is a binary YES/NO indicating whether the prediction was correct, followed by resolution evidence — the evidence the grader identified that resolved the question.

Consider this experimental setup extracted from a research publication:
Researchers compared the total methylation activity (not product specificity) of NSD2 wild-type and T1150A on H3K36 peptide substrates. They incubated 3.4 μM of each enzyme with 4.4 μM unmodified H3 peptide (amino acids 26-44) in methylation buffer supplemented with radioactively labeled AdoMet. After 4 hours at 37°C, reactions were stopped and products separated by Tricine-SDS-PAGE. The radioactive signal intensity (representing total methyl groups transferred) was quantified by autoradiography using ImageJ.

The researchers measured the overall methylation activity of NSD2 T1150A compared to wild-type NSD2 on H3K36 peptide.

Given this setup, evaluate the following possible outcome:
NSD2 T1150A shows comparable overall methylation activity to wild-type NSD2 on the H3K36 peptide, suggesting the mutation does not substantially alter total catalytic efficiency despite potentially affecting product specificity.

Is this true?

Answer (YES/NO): NO